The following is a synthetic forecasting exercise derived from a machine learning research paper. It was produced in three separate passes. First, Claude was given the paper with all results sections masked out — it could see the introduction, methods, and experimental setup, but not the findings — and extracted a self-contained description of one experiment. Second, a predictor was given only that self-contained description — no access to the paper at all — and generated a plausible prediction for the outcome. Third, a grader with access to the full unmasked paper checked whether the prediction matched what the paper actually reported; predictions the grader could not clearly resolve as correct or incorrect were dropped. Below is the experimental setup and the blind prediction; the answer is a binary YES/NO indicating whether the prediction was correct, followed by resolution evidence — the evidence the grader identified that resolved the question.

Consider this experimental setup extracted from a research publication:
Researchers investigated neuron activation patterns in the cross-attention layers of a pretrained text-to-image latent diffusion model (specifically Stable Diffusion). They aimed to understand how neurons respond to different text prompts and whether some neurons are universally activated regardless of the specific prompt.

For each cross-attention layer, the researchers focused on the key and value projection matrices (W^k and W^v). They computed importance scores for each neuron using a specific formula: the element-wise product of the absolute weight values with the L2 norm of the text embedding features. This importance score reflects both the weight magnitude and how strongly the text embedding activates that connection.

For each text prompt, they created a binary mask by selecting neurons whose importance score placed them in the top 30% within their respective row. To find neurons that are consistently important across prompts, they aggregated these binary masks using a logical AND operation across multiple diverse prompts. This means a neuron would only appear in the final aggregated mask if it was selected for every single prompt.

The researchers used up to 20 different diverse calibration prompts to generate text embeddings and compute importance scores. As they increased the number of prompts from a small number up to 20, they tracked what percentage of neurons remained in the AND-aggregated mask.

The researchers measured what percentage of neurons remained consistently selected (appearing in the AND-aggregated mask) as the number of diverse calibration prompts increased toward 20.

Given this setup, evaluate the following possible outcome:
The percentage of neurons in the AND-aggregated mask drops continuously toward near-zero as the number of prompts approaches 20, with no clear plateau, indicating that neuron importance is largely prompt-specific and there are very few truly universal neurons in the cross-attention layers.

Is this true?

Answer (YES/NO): NO